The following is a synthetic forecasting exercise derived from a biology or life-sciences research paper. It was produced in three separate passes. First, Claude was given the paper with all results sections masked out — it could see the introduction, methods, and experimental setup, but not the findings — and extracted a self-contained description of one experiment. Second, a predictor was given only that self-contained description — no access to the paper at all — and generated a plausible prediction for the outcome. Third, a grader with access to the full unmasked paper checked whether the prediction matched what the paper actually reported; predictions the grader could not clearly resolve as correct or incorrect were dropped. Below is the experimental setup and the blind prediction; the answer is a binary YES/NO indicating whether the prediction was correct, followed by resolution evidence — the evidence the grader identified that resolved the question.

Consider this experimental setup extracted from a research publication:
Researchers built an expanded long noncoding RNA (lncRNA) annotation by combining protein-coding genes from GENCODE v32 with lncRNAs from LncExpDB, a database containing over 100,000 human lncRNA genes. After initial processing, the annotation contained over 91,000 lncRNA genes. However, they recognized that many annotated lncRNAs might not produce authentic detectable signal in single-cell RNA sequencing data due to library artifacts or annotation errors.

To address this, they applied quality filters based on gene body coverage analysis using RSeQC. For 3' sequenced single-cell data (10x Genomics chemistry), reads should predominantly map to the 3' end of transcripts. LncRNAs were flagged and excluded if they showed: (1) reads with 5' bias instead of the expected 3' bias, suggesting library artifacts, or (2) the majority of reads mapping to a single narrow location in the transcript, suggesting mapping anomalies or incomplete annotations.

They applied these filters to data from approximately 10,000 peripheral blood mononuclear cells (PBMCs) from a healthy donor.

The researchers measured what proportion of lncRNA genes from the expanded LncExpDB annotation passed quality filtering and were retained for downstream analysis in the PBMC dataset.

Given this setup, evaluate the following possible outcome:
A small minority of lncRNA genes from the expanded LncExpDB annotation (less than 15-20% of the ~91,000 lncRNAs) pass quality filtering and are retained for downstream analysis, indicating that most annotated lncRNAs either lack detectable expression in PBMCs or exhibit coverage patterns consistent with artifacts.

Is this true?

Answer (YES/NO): NO